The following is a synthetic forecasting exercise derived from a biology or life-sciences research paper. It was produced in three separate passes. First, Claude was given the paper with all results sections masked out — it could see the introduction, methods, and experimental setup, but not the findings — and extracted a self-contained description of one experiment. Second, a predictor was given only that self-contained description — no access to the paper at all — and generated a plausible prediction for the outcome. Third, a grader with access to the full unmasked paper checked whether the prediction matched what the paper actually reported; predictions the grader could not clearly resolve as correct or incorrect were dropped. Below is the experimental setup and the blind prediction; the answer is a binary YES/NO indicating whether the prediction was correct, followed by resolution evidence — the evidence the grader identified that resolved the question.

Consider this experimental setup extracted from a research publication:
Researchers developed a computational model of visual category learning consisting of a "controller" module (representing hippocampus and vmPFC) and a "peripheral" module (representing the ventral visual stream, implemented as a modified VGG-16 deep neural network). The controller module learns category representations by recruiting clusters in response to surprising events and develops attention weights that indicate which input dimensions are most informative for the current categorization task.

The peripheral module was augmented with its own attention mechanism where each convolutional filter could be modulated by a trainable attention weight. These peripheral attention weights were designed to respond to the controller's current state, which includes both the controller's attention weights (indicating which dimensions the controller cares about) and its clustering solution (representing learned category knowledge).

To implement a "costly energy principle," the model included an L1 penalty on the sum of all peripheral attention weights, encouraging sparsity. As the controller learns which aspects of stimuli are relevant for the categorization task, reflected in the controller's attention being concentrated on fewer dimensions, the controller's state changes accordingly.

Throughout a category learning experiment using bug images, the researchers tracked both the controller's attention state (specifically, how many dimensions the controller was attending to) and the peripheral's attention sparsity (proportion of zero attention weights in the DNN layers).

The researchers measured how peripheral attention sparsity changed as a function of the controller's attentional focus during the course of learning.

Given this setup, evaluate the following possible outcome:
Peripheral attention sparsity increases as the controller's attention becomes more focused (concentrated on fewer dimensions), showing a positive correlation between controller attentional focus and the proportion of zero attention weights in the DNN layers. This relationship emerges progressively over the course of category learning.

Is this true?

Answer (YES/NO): YES